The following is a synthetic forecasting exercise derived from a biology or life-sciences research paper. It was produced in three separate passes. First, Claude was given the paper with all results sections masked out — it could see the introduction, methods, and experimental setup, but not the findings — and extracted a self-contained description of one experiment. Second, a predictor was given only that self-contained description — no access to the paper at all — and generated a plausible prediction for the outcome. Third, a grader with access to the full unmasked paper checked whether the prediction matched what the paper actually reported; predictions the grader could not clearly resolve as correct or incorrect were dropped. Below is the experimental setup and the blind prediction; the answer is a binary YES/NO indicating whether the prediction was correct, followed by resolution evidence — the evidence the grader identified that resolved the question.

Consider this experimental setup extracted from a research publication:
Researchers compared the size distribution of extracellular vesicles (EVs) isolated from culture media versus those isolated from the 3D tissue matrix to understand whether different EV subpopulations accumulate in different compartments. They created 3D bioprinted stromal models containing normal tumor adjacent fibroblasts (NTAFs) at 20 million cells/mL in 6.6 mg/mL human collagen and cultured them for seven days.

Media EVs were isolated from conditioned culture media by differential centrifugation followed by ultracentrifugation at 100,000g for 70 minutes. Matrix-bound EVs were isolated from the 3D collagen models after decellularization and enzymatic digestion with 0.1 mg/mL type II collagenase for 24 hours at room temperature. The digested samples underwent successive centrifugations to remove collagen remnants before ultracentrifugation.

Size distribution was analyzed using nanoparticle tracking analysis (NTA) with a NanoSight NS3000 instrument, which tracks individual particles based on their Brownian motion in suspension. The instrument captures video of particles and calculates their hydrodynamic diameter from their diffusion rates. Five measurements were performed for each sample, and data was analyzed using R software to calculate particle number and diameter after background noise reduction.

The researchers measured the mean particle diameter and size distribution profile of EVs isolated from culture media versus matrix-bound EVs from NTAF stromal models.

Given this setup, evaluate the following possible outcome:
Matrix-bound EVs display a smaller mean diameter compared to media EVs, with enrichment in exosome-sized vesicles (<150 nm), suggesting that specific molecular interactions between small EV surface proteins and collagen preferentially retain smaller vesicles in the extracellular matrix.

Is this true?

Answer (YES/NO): NO